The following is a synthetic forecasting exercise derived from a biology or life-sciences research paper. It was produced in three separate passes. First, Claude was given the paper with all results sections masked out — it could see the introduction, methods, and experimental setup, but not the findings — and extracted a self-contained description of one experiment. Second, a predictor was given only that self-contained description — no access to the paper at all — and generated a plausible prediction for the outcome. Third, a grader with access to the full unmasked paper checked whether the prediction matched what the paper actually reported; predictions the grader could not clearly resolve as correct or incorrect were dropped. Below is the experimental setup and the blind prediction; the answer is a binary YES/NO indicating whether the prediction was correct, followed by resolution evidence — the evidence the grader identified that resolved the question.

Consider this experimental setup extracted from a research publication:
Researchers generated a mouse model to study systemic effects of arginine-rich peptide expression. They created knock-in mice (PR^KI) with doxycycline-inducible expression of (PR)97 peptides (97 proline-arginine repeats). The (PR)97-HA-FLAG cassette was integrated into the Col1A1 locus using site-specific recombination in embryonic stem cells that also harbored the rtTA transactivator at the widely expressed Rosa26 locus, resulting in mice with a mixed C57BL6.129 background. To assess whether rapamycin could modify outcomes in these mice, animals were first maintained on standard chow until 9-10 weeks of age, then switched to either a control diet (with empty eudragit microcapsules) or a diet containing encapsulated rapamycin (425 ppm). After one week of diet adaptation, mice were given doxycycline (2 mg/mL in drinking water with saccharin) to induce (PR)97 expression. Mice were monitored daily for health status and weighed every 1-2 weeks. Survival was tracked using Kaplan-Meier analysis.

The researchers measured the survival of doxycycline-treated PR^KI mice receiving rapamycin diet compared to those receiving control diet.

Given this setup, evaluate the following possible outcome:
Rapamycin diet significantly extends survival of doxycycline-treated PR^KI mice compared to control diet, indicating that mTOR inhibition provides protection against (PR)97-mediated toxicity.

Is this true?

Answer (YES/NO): YES